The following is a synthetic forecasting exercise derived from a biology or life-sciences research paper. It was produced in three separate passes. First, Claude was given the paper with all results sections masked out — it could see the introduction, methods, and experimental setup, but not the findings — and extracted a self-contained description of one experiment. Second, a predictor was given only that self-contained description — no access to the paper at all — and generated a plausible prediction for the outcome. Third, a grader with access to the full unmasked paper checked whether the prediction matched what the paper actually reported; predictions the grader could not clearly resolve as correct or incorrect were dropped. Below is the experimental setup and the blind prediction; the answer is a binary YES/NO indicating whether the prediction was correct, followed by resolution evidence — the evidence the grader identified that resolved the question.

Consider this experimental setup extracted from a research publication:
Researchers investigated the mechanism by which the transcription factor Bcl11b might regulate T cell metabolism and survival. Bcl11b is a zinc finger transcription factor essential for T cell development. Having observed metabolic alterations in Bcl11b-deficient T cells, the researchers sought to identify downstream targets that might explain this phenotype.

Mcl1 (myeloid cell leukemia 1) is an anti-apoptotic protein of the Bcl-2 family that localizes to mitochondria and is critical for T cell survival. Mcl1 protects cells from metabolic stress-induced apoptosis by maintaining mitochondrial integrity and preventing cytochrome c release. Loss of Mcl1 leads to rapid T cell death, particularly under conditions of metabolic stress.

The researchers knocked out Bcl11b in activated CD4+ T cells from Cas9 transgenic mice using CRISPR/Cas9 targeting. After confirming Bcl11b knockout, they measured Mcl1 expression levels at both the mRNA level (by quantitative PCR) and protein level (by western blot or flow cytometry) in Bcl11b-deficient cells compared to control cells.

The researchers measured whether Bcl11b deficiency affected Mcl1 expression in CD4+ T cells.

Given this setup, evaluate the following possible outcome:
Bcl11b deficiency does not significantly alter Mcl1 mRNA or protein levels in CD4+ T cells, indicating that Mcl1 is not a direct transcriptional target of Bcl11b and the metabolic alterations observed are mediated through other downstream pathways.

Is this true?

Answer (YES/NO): NO